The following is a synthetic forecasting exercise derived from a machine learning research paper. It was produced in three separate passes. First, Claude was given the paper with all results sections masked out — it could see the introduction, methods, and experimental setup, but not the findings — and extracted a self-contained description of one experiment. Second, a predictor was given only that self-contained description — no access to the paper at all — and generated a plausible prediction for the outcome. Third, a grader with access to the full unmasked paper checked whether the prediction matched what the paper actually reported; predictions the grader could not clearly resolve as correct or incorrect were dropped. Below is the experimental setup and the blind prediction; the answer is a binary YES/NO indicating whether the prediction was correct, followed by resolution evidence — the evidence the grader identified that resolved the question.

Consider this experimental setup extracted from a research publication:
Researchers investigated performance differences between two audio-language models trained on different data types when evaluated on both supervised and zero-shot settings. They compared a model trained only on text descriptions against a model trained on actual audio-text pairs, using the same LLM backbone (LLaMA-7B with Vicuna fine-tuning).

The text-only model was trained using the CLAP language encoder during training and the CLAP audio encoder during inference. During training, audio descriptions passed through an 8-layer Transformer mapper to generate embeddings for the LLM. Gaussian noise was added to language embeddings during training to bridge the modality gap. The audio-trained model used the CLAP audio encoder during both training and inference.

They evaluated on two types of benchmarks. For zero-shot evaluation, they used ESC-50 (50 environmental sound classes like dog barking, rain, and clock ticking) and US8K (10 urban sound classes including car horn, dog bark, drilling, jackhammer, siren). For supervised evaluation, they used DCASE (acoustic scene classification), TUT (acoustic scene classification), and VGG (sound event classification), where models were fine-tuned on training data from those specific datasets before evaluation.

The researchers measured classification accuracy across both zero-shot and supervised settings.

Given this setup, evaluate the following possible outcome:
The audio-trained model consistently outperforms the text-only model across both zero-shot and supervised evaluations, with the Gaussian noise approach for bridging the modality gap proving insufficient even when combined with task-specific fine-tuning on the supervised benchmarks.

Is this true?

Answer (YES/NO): NO